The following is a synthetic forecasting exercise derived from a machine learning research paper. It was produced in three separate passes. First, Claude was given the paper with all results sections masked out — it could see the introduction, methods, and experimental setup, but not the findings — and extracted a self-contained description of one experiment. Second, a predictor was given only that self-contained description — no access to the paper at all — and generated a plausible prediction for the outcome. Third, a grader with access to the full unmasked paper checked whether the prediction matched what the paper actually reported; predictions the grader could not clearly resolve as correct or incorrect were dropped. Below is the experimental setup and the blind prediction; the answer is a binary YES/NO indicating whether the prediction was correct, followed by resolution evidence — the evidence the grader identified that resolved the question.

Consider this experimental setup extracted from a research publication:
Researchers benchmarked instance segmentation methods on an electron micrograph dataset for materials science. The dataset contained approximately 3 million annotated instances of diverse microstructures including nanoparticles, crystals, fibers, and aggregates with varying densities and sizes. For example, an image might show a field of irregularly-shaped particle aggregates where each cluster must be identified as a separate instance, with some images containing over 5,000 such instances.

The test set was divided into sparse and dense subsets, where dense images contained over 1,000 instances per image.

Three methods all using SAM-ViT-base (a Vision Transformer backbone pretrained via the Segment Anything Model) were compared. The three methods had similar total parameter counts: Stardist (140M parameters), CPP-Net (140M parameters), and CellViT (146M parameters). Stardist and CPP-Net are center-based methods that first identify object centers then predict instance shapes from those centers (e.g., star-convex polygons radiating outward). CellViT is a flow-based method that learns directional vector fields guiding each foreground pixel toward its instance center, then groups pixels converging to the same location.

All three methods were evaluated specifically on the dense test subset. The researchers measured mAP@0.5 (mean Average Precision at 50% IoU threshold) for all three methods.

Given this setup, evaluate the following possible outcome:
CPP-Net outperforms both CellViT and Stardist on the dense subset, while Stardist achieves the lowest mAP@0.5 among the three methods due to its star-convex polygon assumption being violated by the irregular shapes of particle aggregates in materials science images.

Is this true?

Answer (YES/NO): NO